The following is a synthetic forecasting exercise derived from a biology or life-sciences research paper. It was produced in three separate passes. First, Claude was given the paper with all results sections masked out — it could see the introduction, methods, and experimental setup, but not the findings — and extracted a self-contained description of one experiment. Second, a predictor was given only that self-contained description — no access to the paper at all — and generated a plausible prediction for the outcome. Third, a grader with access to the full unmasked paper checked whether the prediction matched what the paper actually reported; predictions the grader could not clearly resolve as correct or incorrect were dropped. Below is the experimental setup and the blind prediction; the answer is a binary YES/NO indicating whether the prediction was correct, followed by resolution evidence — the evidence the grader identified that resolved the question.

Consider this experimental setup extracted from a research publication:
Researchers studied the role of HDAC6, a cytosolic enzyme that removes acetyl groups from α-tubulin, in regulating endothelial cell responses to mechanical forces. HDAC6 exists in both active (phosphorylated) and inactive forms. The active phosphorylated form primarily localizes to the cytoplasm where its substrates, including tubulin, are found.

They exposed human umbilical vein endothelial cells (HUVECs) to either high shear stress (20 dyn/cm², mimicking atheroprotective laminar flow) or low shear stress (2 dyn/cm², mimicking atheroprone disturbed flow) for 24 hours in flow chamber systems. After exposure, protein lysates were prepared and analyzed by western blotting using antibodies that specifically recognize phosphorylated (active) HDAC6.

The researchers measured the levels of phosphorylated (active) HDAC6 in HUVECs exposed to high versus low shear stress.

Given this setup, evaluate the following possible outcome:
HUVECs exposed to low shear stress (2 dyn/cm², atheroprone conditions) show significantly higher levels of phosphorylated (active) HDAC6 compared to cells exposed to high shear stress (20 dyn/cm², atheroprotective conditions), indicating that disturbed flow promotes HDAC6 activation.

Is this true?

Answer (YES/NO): YES